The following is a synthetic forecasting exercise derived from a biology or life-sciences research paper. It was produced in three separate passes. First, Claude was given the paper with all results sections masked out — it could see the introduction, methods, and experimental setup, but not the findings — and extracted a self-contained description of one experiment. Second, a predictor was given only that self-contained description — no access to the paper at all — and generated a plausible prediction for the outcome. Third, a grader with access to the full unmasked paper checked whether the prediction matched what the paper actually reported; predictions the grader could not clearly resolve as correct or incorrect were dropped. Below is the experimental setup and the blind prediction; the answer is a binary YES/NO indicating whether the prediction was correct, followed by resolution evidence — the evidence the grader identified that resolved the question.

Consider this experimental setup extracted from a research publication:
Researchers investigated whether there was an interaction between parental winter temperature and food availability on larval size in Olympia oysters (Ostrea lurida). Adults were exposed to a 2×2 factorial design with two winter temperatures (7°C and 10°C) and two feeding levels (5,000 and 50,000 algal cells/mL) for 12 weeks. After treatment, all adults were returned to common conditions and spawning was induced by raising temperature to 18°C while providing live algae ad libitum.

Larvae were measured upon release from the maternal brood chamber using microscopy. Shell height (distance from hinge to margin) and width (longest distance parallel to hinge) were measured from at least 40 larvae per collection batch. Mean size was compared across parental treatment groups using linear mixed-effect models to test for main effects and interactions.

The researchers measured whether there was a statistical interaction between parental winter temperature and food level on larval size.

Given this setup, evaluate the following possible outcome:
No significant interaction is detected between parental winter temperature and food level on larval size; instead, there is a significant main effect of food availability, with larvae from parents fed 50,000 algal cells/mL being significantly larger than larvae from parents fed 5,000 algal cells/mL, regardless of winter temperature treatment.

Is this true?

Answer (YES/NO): NO